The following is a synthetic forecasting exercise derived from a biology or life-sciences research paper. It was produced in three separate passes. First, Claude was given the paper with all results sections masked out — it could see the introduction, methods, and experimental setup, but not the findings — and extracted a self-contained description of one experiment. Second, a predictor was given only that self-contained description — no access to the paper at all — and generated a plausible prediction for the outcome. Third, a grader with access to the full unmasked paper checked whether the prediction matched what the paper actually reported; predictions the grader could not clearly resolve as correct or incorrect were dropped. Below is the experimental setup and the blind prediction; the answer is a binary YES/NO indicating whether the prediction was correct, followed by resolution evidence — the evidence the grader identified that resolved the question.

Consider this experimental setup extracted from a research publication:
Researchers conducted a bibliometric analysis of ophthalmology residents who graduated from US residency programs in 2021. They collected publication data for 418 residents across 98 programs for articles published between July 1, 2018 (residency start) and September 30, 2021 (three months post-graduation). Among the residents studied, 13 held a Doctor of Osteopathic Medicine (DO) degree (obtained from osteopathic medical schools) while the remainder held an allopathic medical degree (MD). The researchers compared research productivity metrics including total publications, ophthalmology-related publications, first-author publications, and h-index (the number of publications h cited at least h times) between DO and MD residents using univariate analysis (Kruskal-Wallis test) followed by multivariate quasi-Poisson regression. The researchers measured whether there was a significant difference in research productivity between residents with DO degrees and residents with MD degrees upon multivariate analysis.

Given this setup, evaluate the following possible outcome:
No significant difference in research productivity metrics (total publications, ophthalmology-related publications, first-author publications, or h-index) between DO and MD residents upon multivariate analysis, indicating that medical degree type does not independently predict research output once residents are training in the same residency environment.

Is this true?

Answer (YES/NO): YES